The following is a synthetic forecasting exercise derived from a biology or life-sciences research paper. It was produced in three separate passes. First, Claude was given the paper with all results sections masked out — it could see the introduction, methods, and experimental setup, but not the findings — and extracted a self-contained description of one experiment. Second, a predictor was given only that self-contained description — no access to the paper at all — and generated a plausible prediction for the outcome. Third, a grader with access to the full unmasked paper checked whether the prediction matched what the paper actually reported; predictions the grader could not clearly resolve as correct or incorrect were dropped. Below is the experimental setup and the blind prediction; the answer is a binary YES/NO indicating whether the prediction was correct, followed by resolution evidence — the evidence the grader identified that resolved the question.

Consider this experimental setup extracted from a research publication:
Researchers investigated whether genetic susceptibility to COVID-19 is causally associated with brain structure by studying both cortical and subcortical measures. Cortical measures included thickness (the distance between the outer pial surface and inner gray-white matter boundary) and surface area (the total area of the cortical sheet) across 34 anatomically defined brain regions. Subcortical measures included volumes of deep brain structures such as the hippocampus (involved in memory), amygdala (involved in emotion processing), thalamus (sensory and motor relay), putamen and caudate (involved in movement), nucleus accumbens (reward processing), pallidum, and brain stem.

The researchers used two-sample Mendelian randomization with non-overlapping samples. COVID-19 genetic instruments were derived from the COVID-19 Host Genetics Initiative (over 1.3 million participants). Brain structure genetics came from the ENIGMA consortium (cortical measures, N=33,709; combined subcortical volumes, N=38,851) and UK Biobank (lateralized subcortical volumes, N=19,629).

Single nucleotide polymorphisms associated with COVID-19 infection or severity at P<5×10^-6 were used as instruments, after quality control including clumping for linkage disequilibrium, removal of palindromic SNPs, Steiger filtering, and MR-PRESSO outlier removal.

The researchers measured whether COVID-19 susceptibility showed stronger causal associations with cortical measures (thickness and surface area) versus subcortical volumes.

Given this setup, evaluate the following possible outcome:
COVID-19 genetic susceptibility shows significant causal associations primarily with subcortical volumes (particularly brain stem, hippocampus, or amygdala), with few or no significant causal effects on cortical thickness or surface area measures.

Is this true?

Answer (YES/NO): NO